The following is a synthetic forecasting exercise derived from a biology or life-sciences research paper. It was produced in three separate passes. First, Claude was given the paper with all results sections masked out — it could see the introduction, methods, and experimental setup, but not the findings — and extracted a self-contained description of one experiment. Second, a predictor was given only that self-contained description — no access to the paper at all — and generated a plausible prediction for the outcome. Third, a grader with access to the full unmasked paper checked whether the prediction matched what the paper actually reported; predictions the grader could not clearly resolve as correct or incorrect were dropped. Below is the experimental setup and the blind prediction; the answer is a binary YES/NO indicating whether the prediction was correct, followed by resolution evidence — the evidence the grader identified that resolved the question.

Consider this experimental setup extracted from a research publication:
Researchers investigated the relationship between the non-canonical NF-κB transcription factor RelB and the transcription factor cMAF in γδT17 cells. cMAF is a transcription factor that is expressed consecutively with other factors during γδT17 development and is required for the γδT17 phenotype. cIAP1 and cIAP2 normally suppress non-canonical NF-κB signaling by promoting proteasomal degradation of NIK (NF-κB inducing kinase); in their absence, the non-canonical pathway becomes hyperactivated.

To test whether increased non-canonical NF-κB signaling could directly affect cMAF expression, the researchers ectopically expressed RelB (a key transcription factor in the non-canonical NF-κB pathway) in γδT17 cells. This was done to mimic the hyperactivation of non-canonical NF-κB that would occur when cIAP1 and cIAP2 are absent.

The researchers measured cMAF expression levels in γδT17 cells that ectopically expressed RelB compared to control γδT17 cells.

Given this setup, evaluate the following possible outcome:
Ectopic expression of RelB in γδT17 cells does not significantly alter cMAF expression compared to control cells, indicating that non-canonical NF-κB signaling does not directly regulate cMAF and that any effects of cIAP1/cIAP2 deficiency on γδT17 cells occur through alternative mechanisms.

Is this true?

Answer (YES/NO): NO